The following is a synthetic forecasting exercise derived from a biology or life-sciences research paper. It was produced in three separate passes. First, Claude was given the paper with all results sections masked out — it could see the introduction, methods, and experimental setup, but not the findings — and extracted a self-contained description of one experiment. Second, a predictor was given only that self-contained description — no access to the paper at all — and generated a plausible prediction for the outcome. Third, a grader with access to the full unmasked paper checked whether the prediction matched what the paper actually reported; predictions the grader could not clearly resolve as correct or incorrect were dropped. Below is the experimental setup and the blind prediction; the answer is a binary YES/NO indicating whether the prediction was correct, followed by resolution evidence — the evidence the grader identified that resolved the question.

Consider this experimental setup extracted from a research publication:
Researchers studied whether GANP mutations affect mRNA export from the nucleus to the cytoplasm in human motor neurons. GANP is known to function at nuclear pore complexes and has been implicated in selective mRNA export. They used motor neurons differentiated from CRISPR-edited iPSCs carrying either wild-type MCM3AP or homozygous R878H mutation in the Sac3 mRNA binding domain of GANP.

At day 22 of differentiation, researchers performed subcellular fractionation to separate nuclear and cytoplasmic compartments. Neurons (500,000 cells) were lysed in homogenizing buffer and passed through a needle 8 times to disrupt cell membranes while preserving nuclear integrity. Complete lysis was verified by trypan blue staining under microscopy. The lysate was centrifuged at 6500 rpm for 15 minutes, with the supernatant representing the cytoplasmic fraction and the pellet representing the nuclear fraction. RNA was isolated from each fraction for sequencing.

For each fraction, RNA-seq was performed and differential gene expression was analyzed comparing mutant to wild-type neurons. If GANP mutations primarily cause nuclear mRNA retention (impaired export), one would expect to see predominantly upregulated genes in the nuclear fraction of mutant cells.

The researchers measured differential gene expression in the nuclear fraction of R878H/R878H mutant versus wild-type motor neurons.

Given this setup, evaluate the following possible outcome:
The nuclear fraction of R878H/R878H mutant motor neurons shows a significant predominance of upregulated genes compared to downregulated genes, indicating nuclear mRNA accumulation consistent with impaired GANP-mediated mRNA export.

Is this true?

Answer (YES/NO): NO